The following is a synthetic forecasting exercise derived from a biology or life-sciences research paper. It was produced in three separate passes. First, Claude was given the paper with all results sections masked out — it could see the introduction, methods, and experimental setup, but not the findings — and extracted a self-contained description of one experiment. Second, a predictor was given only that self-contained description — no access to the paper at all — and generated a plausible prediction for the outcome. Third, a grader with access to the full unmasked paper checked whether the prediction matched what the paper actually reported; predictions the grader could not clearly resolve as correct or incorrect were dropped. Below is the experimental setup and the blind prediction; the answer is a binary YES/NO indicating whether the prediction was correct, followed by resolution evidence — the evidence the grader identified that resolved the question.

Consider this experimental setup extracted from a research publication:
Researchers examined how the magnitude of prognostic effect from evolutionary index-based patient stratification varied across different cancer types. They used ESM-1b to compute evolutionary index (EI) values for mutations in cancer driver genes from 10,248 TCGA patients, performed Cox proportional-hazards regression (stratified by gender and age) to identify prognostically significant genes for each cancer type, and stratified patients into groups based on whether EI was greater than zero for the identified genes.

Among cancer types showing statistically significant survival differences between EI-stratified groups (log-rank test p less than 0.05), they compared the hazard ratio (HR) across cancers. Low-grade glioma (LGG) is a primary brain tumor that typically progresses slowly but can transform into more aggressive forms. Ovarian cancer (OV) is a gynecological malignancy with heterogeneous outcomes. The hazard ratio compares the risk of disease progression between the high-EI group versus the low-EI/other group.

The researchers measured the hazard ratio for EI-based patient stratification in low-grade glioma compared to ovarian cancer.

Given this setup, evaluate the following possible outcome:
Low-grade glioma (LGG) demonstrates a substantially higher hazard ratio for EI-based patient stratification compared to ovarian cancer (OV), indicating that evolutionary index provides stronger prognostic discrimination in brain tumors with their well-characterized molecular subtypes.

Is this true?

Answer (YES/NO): YES